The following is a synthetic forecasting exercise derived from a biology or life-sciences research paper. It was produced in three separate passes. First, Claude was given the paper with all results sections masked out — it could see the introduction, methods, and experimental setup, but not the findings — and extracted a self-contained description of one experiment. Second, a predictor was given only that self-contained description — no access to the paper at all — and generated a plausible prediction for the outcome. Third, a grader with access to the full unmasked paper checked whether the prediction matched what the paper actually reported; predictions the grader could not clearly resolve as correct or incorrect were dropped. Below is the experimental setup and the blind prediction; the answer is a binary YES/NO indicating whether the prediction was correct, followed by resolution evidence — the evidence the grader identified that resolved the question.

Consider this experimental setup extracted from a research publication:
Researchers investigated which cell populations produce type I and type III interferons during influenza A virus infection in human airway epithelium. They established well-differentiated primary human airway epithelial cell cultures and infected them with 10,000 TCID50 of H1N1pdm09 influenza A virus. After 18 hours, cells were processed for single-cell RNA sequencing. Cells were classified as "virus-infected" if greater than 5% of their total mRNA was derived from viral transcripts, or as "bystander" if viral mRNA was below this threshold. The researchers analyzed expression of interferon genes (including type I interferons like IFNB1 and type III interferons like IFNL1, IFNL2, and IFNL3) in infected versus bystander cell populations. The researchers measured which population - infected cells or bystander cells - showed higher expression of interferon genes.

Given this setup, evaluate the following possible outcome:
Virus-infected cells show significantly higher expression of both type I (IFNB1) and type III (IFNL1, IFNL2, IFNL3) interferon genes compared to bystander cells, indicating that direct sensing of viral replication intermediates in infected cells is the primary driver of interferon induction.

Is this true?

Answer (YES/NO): YES